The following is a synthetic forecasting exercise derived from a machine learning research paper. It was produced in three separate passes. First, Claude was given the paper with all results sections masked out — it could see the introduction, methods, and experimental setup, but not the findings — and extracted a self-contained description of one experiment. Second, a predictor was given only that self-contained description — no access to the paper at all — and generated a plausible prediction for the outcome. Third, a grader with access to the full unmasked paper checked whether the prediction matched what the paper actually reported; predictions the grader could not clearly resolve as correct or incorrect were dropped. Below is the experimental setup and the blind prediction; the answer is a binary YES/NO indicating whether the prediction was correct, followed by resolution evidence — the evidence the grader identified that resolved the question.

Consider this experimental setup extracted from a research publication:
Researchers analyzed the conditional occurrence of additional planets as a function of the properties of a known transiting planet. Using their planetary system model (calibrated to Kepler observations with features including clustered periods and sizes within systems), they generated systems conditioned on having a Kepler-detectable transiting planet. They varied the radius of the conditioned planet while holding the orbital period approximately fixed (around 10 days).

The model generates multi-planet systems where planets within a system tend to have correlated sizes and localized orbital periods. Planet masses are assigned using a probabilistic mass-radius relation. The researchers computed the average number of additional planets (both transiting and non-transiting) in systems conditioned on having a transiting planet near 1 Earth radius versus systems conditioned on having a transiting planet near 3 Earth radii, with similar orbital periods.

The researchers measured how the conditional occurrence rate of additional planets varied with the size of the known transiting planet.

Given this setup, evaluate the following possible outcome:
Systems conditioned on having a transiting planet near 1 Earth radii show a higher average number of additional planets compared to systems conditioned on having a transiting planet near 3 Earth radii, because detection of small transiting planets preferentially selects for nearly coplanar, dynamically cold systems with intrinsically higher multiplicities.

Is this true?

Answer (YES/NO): YES